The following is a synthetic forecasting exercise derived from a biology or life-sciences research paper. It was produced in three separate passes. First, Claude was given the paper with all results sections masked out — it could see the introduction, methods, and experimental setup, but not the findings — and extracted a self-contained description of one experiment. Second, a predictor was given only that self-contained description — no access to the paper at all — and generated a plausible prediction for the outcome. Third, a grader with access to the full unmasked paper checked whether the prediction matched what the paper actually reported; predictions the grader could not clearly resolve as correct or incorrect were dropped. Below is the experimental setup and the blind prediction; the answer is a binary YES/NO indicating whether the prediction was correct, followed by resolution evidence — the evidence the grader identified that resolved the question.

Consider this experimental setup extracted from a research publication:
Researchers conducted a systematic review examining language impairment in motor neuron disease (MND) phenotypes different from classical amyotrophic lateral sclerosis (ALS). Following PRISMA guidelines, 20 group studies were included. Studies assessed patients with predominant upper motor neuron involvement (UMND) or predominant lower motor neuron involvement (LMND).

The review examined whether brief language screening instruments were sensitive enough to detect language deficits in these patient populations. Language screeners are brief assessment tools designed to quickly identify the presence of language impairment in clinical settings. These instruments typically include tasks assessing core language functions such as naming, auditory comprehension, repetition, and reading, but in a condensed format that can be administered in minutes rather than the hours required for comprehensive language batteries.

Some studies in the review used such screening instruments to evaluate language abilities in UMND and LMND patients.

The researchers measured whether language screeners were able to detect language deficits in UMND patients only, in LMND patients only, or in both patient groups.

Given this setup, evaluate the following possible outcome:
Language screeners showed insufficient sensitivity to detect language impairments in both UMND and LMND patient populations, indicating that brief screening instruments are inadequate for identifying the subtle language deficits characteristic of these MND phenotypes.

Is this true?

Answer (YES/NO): NO